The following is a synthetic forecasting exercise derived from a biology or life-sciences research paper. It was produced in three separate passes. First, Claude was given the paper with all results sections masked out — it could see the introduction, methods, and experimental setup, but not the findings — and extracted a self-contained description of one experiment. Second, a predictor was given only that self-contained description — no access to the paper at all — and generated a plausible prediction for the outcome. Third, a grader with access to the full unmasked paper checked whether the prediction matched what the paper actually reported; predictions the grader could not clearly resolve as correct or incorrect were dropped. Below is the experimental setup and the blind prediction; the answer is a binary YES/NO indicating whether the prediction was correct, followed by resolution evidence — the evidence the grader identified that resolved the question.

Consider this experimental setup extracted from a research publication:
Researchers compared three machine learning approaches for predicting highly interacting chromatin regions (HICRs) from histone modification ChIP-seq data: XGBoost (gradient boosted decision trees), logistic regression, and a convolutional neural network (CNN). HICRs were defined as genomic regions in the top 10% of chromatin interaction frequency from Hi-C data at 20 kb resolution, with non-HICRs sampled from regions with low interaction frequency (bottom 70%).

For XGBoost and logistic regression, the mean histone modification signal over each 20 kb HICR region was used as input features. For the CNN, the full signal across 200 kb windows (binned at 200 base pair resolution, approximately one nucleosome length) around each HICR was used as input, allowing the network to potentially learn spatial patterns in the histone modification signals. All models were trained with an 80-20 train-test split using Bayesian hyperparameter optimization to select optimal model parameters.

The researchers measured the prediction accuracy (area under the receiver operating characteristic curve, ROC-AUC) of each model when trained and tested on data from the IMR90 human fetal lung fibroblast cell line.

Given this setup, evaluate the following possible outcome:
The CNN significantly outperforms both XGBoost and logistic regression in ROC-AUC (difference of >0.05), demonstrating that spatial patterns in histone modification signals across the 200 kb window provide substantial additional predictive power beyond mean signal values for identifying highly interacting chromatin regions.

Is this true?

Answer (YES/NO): NO